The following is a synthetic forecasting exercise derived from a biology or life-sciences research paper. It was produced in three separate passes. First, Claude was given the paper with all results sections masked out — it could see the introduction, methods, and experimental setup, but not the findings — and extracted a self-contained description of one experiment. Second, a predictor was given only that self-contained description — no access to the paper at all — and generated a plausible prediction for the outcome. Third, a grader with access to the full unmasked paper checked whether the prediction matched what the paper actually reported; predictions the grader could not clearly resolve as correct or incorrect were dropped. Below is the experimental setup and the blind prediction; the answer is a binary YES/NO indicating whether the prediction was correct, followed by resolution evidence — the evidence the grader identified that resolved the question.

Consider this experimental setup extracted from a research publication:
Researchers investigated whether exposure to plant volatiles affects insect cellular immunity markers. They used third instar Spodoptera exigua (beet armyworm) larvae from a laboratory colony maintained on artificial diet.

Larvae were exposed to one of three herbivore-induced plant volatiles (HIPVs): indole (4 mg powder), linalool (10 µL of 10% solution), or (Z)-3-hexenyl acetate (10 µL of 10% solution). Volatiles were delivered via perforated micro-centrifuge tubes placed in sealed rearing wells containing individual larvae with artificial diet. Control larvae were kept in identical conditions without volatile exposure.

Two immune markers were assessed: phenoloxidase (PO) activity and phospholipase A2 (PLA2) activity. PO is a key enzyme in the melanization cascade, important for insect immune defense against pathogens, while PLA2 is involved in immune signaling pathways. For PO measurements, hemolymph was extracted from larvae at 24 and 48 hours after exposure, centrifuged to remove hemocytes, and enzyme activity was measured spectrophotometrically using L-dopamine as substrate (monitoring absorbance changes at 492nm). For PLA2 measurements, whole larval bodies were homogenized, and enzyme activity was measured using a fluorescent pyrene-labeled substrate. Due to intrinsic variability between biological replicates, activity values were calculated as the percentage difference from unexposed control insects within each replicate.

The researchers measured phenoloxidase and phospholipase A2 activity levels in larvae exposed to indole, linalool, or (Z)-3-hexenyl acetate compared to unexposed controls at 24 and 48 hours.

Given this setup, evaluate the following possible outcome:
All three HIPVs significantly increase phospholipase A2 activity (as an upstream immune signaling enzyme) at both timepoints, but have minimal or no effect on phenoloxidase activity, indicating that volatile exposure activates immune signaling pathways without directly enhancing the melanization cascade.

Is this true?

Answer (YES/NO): NO